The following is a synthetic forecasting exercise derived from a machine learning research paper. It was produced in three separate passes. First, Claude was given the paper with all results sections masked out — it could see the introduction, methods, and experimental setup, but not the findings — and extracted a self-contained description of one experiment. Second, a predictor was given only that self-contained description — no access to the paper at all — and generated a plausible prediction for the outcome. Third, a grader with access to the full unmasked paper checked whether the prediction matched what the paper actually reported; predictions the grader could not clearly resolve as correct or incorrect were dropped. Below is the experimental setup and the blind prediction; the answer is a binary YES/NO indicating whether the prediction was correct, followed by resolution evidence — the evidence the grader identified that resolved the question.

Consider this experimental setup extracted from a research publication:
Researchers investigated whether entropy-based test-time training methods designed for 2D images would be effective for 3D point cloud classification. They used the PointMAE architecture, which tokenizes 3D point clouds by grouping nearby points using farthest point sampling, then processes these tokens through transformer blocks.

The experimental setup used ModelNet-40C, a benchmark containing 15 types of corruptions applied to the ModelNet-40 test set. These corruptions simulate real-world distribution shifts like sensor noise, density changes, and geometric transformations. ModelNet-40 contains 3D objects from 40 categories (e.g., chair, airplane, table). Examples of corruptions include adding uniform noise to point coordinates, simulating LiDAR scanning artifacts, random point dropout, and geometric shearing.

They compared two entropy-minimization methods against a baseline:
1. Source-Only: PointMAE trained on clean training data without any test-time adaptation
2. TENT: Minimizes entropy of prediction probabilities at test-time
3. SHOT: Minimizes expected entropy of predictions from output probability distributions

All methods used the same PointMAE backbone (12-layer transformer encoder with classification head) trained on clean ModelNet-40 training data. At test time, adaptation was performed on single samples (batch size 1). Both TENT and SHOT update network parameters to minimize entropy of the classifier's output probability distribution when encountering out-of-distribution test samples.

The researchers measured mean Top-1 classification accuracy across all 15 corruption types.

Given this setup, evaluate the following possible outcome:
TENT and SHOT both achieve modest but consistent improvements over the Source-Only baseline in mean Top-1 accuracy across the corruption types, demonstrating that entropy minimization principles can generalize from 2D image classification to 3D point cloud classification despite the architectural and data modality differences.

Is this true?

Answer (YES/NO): NO